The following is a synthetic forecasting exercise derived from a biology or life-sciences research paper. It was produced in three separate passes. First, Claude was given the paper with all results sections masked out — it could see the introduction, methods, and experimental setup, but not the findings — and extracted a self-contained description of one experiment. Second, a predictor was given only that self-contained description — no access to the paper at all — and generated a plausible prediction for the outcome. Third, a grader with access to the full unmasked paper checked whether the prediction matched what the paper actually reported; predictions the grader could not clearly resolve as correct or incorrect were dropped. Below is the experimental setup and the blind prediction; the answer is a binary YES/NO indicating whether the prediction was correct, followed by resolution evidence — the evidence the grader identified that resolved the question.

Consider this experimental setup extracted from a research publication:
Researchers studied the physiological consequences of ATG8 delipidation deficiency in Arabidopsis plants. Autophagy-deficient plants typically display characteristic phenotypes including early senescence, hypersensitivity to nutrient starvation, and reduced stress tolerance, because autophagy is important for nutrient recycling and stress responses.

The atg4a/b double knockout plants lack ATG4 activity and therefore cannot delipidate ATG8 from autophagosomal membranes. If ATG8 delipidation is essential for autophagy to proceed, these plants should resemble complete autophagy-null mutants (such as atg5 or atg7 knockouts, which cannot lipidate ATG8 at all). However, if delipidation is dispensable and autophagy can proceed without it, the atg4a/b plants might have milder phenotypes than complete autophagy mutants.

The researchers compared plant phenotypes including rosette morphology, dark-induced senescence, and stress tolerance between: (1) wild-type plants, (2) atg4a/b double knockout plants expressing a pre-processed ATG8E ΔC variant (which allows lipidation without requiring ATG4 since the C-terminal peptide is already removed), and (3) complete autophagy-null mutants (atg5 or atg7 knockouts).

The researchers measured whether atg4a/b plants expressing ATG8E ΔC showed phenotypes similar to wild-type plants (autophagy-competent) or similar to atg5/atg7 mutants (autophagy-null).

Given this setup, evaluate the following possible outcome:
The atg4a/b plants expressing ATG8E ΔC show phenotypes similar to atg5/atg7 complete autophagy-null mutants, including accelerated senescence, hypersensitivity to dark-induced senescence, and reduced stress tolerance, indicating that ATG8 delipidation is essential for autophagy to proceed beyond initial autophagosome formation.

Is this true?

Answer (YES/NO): NO